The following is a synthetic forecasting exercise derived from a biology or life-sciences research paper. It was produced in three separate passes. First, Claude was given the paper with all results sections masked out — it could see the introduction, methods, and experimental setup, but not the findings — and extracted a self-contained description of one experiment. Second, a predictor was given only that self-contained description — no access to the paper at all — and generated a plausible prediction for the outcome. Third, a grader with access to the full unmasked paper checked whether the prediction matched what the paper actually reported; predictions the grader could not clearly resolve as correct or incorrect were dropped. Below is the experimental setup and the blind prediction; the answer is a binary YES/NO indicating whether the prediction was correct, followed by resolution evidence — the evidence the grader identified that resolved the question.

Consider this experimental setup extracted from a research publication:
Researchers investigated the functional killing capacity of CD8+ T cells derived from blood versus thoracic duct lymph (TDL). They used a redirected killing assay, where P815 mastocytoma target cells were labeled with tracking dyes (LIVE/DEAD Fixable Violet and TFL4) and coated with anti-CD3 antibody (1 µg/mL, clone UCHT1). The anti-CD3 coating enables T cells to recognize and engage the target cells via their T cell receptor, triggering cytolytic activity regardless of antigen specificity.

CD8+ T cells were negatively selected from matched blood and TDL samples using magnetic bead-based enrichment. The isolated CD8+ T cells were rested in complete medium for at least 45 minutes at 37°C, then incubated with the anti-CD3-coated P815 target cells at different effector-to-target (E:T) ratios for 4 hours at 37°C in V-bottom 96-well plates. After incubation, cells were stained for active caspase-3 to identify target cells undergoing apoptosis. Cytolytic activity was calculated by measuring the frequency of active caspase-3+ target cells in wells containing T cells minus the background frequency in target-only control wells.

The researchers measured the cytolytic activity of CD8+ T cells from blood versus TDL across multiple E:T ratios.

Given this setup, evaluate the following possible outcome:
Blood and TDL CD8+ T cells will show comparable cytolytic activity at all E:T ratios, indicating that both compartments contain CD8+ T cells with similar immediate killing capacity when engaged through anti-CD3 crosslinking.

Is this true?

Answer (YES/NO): NO